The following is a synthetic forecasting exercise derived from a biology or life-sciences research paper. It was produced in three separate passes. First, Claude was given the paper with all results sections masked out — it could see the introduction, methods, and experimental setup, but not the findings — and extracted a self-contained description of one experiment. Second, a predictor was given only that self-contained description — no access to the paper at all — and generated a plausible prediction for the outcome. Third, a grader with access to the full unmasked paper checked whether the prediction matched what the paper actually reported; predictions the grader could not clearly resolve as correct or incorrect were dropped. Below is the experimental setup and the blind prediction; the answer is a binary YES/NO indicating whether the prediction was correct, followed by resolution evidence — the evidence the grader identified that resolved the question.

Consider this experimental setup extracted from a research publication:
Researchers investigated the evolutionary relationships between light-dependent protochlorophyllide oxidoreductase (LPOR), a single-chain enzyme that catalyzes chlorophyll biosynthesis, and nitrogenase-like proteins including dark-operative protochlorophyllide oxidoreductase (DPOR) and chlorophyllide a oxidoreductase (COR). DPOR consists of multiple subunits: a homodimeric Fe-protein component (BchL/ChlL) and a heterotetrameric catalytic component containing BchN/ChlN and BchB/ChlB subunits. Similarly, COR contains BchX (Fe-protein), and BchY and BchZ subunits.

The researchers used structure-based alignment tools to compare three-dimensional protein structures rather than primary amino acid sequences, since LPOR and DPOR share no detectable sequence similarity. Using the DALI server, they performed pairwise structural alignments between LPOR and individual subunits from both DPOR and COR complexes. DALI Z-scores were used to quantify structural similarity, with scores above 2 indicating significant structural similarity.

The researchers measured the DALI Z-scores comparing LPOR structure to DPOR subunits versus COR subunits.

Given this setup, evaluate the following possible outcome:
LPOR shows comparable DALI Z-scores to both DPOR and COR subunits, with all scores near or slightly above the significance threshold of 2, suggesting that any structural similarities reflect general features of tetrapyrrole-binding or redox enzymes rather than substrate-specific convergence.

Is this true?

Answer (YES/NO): NO